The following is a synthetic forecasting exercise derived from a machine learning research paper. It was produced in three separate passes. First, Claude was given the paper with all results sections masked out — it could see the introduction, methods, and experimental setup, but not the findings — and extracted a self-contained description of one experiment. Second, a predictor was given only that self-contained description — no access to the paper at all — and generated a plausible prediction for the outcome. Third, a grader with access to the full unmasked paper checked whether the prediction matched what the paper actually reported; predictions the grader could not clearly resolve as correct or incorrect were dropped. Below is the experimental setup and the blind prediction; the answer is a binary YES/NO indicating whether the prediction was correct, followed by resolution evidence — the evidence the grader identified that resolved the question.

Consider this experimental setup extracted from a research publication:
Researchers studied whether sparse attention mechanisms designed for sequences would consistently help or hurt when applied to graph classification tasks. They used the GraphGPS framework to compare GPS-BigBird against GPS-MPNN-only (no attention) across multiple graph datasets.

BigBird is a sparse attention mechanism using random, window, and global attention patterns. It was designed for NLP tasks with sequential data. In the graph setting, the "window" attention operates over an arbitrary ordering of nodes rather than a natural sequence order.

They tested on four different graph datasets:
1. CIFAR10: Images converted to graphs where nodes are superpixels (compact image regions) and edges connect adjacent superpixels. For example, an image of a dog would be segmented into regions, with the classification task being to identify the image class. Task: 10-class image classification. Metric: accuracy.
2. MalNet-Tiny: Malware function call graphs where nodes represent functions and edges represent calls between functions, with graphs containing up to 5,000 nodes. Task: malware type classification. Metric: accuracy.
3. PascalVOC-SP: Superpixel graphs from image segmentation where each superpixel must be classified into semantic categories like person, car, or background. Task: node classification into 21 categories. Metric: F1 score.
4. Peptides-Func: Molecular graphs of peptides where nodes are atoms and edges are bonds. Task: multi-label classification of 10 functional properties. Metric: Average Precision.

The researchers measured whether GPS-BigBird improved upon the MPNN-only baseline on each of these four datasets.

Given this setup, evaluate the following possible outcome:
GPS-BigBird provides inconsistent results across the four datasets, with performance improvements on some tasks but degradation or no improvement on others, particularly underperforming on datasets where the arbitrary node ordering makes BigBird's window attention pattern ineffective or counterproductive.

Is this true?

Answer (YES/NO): YES